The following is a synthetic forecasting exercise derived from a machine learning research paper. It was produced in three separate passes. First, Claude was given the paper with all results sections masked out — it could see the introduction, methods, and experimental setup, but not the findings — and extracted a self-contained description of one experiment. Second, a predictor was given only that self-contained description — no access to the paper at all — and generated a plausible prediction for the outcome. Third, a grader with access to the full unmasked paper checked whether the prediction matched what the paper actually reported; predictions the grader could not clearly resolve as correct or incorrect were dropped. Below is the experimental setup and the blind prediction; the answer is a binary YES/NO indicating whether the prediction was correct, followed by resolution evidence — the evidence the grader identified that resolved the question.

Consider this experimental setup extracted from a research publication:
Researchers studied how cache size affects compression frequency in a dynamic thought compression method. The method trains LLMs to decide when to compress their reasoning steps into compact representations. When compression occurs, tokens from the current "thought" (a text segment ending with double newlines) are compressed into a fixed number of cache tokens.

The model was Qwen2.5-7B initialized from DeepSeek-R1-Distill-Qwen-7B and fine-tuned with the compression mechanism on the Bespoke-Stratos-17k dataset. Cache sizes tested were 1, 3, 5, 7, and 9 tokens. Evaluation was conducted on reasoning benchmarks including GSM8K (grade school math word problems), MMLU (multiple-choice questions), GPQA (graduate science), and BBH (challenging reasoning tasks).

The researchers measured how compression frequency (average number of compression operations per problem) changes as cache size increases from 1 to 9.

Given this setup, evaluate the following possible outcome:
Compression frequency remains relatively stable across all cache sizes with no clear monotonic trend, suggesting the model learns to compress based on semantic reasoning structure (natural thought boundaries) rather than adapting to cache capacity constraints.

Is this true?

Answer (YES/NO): NO